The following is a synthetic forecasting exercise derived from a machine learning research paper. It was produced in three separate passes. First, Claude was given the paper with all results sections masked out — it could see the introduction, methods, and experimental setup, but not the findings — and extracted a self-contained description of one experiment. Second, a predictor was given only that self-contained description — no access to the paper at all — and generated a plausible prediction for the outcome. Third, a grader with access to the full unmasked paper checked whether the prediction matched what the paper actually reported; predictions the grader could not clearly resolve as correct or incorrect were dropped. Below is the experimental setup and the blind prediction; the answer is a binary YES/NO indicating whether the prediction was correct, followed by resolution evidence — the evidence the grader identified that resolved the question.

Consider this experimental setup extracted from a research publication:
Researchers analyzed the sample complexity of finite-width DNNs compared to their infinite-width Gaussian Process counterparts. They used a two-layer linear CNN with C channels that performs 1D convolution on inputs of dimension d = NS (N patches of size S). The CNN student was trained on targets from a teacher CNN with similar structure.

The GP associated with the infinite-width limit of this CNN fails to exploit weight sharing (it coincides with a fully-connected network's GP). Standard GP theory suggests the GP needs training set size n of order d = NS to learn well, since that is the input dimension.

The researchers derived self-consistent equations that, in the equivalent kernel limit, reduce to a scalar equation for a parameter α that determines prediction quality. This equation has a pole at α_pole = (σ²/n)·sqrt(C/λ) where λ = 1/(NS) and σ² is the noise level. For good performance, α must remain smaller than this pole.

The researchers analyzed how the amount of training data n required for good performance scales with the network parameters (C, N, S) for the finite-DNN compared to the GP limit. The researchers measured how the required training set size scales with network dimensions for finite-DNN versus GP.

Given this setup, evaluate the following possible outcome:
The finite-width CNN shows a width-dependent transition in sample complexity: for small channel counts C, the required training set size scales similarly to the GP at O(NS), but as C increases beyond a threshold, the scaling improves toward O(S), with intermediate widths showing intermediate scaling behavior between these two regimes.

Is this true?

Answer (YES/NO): NO